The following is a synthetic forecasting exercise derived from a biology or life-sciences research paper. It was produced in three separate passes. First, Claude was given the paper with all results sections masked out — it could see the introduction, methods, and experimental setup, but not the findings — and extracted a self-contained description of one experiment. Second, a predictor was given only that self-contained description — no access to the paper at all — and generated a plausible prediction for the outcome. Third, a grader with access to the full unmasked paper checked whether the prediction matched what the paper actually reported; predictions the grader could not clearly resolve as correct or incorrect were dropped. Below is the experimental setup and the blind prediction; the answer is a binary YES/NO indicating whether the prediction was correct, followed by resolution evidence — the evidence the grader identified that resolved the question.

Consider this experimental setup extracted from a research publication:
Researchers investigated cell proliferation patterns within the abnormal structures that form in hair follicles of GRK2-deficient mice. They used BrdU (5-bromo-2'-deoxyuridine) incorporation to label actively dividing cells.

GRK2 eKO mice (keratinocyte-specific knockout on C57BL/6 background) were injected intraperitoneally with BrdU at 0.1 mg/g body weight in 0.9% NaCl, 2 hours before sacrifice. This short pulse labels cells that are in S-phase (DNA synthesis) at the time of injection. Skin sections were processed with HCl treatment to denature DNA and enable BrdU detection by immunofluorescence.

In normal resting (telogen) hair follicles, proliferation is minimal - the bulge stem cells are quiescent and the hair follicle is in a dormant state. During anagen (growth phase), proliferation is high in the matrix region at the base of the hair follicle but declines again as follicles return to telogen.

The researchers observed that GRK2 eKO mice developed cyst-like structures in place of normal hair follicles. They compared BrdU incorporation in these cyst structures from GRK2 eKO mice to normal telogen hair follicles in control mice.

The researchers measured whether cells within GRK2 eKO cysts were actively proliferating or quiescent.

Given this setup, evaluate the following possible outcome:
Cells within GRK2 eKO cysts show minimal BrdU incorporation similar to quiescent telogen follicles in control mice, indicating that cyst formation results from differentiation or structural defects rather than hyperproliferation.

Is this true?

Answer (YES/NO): NO